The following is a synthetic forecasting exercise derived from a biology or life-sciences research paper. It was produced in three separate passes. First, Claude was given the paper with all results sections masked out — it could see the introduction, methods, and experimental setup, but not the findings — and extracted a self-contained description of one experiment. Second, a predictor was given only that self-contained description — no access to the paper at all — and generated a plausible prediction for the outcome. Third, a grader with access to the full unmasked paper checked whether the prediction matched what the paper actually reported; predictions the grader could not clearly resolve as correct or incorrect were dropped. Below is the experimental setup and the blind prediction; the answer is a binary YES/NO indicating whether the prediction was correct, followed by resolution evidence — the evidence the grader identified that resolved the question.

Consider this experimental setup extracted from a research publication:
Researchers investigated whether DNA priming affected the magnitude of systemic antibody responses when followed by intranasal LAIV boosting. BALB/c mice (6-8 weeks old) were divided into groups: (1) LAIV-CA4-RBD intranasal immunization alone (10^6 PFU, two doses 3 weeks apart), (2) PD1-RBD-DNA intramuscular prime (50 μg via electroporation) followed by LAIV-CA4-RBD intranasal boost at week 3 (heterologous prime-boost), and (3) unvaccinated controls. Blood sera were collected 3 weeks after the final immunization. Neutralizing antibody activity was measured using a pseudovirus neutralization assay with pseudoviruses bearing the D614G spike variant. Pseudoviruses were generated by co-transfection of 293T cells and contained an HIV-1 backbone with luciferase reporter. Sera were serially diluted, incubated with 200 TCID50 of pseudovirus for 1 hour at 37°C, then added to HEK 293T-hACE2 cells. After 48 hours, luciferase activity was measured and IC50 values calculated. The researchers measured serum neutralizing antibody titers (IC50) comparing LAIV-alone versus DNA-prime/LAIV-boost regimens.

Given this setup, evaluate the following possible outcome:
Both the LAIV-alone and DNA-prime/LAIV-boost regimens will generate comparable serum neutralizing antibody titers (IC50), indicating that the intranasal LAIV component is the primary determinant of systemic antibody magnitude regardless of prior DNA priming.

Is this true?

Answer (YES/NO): NO